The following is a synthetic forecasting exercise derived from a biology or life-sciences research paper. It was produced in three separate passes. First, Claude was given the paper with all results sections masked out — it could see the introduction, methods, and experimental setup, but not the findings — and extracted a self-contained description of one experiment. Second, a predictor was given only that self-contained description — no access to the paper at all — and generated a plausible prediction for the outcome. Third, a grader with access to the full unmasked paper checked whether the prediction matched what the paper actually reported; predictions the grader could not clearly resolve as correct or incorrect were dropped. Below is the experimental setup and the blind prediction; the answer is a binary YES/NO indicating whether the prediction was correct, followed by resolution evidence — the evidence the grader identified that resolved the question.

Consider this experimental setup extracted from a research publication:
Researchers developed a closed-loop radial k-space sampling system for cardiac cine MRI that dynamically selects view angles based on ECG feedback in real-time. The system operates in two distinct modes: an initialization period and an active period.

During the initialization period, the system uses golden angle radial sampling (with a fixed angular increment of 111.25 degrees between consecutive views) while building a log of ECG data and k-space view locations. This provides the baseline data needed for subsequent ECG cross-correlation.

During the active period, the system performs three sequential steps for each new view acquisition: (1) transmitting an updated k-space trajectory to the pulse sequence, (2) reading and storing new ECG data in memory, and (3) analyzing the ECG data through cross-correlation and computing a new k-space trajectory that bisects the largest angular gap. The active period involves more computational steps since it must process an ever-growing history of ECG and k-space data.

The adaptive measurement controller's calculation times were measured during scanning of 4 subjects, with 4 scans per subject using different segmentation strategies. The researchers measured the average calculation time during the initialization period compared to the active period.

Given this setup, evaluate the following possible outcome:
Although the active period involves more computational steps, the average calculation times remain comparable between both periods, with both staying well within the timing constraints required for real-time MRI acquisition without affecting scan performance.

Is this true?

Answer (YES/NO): YES